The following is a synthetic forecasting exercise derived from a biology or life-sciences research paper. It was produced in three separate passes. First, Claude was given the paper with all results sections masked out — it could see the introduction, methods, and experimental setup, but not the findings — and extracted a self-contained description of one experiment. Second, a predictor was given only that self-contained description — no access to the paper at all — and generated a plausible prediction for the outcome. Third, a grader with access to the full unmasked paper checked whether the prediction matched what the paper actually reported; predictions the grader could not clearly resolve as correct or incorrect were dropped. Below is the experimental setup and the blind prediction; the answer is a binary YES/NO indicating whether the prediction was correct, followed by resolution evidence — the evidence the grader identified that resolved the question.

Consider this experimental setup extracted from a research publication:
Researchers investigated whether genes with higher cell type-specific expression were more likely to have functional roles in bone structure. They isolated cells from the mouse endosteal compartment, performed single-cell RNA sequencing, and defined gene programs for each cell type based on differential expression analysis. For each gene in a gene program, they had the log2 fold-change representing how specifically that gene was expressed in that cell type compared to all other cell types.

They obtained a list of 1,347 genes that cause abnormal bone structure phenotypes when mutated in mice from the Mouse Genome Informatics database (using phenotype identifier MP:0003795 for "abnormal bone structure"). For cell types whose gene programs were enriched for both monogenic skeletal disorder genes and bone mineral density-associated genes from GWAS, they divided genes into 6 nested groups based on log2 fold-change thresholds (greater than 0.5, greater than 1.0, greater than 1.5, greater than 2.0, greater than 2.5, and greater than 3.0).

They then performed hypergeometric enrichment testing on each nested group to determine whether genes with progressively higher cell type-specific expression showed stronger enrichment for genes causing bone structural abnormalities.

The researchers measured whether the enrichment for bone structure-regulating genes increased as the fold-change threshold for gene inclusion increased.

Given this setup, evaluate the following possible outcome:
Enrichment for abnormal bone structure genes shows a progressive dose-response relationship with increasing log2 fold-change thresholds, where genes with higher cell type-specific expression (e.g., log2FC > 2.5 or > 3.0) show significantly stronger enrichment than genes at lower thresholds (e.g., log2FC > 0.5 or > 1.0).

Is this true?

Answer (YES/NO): YES